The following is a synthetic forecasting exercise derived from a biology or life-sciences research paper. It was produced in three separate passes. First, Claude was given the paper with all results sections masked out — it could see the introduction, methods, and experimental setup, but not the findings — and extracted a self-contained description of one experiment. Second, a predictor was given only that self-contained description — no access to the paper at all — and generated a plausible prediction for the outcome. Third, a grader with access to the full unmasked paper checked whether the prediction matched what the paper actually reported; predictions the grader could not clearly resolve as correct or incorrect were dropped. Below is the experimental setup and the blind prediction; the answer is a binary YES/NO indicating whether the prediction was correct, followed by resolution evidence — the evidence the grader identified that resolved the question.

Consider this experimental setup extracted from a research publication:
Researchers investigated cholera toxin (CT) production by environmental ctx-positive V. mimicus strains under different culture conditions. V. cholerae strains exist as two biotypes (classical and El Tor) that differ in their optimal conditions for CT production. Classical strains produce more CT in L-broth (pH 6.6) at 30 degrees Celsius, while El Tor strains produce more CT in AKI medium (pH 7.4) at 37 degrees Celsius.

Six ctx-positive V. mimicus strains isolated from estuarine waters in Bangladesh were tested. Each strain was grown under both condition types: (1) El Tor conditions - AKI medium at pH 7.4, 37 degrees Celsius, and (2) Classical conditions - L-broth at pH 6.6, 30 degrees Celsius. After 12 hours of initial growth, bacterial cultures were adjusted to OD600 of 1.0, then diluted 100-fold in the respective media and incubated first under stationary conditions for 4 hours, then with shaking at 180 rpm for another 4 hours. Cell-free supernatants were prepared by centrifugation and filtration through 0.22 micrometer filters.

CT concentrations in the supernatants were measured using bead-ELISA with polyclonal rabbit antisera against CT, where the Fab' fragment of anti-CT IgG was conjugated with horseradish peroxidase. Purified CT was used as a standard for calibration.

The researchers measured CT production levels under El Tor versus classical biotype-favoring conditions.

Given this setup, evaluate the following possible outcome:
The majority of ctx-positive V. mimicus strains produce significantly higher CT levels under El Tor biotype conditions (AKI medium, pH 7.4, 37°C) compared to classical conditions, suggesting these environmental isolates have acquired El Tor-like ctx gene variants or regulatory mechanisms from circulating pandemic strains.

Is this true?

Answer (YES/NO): NO